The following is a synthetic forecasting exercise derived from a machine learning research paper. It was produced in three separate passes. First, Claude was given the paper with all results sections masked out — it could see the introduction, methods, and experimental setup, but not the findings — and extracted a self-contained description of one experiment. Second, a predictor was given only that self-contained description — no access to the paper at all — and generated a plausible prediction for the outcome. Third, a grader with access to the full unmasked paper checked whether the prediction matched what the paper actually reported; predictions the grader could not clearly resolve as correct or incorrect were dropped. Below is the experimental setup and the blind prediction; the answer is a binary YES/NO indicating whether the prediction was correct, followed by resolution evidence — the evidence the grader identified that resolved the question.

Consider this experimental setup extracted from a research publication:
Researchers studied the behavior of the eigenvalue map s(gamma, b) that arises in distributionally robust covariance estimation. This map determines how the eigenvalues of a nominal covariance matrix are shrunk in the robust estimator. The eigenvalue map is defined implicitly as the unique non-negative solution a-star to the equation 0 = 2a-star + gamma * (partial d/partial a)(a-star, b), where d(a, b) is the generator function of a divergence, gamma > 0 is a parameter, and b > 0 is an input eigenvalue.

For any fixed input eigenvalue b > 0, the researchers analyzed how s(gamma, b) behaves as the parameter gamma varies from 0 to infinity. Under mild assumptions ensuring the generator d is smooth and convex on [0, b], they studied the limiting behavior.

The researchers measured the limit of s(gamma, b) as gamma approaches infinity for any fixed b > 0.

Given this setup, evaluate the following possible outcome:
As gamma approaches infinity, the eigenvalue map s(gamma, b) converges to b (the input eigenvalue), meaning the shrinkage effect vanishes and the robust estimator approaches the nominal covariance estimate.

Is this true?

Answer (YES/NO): YES